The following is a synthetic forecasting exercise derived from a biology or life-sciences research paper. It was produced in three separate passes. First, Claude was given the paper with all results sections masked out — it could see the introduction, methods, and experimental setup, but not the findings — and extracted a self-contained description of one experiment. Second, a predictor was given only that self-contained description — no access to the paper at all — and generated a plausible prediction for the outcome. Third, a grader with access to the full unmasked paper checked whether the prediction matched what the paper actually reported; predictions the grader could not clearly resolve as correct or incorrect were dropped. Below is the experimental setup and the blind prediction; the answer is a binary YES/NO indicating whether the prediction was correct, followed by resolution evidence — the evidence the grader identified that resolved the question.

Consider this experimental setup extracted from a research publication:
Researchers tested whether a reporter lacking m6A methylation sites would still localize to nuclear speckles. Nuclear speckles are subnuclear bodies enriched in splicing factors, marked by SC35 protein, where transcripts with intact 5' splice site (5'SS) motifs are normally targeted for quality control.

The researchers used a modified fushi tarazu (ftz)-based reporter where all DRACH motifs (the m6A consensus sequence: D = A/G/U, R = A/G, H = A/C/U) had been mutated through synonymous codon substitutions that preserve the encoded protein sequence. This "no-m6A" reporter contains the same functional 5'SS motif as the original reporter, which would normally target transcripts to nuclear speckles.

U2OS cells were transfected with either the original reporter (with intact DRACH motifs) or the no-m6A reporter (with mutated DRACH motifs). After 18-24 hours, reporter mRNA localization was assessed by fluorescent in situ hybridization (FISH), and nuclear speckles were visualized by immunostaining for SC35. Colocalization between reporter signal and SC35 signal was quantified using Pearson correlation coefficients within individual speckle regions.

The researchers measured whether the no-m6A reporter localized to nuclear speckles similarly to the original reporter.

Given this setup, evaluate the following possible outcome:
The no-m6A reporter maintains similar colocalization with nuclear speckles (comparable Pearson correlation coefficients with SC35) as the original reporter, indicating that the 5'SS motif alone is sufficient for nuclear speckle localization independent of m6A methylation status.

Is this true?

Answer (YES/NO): YES